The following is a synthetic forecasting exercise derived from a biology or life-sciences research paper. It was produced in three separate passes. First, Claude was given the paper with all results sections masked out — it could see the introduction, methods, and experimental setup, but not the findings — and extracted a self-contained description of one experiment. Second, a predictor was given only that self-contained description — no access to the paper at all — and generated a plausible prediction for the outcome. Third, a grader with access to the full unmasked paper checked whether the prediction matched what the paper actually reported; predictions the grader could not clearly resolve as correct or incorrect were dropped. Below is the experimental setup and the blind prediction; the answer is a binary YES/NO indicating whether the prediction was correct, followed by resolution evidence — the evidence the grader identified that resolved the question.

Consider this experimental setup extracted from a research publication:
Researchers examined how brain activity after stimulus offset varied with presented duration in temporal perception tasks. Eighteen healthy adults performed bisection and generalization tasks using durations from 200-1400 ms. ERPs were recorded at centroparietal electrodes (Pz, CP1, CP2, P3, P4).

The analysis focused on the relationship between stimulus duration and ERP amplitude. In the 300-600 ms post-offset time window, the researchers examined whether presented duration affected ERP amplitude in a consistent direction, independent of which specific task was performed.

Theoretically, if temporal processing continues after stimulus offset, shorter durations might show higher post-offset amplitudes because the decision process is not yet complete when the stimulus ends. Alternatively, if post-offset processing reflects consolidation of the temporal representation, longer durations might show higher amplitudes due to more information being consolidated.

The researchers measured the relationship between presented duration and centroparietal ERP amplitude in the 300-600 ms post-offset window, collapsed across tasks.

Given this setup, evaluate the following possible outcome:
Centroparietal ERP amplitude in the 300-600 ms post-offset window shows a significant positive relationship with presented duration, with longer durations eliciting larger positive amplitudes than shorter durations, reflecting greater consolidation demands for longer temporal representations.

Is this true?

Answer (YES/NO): NO